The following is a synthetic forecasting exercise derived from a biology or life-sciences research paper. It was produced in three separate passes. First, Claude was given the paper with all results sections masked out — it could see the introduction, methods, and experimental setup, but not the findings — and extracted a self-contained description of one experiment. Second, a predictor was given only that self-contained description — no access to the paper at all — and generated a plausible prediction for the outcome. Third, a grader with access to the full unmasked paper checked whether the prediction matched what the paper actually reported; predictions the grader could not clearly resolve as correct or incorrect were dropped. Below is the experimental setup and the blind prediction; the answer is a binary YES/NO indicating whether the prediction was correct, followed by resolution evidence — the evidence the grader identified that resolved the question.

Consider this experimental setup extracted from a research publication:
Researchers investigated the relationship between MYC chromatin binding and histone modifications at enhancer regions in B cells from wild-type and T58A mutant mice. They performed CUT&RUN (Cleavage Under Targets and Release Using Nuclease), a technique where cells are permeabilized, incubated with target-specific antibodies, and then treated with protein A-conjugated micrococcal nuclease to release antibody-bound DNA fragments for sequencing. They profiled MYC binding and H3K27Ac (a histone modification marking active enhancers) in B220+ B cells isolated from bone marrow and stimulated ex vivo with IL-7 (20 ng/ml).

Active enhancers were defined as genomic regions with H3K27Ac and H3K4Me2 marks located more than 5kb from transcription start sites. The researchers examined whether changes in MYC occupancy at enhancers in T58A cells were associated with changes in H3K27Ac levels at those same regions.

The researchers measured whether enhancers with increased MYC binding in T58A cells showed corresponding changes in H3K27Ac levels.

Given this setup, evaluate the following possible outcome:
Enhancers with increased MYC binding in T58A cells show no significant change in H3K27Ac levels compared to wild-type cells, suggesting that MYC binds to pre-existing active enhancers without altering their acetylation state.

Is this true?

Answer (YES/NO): NO